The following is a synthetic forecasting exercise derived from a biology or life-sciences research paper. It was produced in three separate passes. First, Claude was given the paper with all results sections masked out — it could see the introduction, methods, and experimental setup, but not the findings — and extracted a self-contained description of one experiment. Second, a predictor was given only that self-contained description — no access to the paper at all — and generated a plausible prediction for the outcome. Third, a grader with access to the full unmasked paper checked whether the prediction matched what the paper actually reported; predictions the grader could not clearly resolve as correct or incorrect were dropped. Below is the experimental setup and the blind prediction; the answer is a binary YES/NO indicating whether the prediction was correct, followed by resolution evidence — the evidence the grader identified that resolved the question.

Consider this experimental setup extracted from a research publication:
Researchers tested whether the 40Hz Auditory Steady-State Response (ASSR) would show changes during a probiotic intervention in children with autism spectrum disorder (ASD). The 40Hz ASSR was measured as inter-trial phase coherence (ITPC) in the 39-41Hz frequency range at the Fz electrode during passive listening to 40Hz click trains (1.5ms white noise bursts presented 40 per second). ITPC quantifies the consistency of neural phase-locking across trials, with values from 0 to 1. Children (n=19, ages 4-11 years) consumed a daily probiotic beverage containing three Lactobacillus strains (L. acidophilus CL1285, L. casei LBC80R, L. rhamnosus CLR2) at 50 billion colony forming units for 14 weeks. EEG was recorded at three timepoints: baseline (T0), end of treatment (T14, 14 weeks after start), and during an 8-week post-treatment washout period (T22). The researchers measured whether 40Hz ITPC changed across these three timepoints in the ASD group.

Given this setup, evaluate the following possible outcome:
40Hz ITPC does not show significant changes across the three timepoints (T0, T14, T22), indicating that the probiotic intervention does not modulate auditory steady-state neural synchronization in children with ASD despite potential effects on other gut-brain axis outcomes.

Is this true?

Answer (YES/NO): YES